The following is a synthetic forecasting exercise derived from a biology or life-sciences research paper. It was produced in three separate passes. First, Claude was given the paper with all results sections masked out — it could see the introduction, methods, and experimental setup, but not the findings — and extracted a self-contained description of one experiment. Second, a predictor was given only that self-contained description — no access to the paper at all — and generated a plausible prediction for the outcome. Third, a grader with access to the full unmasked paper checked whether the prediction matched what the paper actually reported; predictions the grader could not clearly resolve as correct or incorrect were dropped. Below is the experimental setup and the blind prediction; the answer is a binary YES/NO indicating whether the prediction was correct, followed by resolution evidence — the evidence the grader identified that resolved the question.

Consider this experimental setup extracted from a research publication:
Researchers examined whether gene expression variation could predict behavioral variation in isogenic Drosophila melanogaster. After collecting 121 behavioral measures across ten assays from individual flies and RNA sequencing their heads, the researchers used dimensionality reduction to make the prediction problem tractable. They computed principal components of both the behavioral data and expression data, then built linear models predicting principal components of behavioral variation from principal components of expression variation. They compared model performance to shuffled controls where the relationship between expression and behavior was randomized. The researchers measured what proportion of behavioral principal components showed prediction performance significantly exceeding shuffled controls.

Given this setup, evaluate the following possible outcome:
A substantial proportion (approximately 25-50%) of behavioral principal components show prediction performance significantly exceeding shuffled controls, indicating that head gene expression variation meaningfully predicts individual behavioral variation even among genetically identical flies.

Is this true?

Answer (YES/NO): YES